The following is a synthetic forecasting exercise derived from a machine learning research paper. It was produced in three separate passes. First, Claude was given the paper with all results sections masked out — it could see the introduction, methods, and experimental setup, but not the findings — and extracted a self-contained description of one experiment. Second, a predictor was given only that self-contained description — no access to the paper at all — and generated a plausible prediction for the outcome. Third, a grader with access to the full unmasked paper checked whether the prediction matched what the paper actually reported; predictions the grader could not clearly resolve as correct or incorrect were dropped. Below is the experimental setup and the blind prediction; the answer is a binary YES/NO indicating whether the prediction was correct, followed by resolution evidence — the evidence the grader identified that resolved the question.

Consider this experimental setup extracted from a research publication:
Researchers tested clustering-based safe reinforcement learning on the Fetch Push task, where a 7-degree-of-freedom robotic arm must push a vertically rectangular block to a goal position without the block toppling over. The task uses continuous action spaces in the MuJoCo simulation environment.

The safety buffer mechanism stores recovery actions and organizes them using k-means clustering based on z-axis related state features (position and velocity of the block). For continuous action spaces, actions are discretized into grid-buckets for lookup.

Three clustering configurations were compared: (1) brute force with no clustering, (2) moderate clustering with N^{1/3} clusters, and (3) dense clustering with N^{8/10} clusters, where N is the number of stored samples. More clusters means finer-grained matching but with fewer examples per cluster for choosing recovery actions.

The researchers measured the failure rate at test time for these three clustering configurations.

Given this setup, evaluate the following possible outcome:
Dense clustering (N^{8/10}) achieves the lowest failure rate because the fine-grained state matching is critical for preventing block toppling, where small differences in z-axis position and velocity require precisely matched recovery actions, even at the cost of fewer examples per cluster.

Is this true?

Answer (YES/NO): NO